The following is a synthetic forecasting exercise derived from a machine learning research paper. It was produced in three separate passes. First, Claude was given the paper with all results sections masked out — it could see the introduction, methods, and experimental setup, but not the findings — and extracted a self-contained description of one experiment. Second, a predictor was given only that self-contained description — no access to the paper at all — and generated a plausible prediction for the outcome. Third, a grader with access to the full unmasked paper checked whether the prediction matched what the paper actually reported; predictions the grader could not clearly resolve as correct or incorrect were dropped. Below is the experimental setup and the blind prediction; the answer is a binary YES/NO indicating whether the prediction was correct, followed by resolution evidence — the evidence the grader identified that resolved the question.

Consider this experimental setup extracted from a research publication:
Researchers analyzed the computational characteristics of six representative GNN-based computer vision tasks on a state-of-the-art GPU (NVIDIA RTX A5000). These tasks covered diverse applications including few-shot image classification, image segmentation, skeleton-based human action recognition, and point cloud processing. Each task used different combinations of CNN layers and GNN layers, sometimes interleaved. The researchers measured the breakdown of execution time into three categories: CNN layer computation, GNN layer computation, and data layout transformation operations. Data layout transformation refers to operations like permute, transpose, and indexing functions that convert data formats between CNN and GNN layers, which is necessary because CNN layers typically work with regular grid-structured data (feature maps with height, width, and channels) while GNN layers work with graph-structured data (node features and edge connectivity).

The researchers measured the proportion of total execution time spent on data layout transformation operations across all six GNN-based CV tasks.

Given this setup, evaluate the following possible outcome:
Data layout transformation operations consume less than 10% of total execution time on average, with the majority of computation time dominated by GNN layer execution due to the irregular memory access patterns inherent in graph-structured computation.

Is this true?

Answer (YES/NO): NO